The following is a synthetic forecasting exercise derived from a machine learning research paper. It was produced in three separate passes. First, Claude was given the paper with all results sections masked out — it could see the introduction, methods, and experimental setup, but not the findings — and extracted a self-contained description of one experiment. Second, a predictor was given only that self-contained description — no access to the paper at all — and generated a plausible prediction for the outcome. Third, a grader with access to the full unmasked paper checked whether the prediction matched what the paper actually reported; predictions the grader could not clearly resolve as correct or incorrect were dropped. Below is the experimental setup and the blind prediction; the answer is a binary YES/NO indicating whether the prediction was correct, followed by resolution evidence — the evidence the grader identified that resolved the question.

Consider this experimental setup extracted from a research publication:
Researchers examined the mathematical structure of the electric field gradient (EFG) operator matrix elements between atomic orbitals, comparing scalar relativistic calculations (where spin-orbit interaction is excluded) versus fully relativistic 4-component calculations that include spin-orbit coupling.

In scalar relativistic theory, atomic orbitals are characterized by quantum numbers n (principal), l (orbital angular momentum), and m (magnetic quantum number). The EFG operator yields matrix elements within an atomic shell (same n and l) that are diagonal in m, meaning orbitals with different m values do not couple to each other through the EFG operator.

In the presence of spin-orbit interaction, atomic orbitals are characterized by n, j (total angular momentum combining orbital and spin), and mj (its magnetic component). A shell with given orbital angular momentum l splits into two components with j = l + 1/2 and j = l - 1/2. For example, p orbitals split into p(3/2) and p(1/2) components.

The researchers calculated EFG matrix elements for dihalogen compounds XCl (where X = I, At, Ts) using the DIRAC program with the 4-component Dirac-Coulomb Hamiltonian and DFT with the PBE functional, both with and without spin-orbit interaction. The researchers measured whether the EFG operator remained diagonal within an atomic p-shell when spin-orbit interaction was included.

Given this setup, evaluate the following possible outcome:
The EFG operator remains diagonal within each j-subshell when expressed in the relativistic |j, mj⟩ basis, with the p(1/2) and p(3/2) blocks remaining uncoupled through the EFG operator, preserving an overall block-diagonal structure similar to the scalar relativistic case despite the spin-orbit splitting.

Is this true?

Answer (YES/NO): NO